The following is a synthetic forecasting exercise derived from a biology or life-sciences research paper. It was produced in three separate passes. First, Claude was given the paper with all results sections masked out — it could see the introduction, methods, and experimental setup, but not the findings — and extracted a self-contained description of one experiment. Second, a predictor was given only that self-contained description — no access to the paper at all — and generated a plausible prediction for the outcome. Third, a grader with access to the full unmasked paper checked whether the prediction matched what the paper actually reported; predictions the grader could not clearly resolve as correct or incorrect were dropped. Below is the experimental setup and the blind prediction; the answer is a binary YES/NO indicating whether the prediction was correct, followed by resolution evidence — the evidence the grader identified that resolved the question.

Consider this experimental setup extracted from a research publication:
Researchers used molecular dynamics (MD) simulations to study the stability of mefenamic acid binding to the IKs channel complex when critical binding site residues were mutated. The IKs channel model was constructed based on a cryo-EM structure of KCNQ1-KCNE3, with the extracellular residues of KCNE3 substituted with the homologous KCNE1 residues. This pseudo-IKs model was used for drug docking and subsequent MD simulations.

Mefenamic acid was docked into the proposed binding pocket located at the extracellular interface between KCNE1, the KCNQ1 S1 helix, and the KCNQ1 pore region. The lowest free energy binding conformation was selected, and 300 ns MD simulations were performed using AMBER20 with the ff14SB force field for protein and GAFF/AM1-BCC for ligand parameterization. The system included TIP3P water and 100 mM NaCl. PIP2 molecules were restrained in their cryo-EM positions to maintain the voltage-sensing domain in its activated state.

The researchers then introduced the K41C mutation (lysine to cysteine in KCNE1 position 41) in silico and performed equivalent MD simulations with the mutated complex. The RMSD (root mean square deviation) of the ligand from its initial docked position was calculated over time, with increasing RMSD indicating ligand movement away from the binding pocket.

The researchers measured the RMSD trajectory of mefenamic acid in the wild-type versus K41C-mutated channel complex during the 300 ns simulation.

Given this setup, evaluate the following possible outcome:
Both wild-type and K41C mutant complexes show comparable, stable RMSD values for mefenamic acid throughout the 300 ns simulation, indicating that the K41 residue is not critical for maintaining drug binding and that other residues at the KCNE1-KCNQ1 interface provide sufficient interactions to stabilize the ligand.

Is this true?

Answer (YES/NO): NO